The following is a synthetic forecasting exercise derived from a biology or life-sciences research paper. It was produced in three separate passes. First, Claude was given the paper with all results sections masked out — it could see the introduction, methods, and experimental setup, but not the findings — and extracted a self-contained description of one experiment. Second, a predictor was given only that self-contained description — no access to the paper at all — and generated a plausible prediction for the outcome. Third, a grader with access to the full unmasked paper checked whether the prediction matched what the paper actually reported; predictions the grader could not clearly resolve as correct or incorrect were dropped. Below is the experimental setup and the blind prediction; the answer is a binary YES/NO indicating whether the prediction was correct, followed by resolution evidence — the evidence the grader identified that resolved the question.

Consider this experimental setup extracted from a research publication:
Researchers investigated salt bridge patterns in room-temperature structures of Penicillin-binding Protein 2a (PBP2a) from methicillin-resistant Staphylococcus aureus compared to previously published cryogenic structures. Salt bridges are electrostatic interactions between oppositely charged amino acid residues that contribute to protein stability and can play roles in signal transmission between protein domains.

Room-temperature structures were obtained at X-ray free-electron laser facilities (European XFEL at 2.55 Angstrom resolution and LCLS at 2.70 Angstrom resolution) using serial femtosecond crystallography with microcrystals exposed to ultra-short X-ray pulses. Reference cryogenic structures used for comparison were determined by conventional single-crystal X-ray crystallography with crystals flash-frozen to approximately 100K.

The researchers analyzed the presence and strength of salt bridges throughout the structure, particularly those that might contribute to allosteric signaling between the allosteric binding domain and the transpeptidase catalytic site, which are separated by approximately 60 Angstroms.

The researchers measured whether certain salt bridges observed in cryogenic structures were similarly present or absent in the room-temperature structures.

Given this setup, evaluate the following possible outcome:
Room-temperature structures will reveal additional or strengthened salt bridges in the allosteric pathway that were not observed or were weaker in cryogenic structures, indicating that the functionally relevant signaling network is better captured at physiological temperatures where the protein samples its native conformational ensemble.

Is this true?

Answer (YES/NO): YES